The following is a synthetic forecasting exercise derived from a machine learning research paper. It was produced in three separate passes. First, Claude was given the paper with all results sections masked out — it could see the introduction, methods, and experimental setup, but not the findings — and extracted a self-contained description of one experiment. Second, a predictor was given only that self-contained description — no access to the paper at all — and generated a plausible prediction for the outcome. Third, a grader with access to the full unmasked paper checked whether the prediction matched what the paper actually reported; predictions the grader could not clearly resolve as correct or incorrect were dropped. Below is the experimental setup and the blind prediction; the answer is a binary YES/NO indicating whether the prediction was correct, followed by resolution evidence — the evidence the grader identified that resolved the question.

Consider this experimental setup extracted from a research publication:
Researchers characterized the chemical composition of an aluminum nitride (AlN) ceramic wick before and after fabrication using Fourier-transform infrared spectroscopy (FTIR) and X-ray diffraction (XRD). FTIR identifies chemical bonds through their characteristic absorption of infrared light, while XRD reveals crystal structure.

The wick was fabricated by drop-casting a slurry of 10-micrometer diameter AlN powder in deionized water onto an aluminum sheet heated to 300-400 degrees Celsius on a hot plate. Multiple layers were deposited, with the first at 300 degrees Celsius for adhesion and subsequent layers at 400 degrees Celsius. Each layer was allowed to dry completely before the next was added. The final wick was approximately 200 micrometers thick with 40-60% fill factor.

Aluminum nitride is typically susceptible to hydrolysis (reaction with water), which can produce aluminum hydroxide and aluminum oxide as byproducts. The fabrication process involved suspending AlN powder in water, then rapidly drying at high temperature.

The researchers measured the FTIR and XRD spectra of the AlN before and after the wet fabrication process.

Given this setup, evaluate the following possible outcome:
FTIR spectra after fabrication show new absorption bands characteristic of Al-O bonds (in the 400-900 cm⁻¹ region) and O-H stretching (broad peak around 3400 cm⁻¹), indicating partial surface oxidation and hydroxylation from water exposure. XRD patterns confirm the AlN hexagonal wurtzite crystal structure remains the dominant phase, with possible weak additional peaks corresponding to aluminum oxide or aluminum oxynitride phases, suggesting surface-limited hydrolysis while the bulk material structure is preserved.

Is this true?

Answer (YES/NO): YES